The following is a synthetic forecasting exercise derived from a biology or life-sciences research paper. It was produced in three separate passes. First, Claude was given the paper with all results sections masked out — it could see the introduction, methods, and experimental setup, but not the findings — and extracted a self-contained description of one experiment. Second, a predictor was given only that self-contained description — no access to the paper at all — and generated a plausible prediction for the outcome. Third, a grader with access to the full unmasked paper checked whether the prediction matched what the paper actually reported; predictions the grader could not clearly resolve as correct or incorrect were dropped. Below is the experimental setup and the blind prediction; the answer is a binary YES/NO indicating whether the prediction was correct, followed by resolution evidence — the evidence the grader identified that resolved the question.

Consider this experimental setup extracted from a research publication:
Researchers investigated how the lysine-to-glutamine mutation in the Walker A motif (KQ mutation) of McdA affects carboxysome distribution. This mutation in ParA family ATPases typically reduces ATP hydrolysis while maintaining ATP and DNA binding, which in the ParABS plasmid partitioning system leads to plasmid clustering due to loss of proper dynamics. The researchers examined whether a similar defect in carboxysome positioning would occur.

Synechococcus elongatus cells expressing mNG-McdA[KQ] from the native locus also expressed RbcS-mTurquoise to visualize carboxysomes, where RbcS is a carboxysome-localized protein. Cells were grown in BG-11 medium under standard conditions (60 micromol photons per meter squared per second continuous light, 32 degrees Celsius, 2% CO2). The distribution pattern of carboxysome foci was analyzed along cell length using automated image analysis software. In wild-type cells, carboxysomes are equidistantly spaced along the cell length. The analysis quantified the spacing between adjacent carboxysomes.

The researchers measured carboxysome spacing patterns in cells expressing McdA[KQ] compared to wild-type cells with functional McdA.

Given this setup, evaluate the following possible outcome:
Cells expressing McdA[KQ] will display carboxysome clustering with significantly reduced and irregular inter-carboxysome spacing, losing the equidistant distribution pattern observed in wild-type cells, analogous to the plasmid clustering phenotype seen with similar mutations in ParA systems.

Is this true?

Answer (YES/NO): NO